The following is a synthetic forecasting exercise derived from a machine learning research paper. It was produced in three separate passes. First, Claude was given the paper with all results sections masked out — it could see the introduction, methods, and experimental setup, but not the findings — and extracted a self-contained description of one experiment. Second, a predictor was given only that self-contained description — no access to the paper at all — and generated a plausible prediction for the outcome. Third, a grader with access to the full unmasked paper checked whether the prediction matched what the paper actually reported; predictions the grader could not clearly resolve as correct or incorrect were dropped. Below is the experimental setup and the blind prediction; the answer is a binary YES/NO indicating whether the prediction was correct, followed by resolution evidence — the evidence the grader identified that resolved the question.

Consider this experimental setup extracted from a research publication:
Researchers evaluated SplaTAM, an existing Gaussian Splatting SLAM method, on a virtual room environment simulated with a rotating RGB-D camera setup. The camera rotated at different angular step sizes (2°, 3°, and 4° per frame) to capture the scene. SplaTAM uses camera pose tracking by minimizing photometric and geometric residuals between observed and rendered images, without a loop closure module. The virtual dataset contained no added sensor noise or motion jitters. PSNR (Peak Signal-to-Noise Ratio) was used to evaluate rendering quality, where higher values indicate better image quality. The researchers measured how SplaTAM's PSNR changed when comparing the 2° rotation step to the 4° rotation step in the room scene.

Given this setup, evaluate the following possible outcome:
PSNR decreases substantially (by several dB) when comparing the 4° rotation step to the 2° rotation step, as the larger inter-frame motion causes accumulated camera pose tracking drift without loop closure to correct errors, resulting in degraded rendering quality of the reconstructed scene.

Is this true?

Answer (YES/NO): NO